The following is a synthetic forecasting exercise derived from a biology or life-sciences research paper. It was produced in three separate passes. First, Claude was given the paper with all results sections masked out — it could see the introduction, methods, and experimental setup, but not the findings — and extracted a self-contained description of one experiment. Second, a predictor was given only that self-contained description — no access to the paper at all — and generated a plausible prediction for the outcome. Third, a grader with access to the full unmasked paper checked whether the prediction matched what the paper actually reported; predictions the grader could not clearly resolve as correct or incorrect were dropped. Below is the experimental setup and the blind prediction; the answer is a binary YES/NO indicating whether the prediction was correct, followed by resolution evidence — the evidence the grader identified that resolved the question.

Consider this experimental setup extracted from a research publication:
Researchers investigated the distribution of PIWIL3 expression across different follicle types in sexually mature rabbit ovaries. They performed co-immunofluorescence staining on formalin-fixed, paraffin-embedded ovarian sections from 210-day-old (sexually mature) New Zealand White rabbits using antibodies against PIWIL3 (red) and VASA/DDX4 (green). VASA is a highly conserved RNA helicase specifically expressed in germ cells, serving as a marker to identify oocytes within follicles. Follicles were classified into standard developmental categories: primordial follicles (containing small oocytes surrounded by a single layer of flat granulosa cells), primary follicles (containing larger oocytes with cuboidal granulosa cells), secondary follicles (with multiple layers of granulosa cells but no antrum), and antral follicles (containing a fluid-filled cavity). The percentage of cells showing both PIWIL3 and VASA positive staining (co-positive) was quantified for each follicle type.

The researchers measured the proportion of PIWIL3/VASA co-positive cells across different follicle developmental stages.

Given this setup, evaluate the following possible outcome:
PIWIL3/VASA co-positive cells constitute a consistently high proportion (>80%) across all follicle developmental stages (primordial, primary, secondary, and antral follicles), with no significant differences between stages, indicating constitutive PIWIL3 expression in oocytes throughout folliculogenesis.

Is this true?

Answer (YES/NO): NO